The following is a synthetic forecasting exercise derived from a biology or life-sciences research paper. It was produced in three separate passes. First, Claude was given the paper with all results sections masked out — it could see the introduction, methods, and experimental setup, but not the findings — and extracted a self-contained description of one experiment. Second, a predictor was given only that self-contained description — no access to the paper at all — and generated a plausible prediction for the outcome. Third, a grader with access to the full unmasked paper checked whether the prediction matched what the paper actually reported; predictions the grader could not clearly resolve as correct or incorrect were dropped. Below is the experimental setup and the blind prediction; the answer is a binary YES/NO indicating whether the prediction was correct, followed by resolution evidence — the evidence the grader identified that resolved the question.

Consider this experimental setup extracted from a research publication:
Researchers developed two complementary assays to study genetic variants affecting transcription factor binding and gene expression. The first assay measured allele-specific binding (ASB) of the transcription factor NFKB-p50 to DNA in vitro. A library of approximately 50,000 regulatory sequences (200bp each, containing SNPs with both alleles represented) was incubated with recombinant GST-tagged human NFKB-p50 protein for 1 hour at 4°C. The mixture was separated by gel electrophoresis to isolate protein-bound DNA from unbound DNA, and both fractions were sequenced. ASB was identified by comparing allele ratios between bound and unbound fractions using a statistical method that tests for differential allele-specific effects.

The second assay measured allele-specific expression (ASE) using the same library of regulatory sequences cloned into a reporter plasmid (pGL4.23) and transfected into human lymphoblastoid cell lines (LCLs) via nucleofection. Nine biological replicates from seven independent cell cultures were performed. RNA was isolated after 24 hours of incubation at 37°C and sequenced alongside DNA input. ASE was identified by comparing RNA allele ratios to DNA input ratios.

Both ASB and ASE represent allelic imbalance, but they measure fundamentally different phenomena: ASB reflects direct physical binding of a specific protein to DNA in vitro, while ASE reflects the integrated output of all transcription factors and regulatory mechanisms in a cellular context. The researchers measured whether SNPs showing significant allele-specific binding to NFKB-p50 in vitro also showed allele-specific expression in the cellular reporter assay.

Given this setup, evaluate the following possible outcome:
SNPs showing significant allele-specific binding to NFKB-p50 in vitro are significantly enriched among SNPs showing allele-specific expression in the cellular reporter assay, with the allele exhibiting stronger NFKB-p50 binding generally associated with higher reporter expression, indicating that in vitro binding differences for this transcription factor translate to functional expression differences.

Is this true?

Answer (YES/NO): NO